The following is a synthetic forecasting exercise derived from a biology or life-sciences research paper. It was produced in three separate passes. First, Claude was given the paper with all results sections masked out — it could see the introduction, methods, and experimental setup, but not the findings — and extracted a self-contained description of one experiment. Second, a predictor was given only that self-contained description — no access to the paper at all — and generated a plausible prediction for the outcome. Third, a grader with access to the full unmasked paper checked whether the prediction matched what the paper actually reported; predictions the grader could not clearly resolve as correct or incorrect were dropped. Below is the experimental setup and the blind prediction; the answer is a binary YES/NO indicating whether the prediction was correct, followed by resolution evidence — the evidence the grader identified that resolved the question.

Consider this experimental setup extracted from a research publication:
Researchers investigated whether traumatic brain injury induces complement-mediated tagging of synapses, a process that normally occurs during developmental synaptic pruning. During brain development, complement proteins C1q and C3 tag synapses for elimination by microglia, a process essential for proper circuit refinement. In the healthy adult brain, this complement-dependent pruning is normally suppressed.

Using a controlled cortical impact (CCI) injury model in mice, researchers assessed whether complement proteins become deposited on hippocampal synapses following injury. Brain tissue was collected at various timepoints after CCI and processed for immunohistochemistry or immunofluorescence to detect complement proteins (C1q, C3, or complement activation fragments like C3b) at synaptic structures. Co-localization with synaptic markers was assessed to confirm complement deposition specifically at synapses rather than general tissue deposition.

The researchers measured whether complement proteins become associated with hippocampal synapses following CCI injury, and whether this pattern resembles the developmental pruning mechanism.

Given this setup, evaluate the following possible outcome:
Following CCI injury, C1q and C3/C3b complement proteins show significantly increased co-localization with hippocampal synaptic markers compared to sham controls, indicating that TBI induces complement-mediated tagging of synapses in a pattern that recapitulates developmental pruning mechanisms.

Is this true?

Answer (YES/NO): YES